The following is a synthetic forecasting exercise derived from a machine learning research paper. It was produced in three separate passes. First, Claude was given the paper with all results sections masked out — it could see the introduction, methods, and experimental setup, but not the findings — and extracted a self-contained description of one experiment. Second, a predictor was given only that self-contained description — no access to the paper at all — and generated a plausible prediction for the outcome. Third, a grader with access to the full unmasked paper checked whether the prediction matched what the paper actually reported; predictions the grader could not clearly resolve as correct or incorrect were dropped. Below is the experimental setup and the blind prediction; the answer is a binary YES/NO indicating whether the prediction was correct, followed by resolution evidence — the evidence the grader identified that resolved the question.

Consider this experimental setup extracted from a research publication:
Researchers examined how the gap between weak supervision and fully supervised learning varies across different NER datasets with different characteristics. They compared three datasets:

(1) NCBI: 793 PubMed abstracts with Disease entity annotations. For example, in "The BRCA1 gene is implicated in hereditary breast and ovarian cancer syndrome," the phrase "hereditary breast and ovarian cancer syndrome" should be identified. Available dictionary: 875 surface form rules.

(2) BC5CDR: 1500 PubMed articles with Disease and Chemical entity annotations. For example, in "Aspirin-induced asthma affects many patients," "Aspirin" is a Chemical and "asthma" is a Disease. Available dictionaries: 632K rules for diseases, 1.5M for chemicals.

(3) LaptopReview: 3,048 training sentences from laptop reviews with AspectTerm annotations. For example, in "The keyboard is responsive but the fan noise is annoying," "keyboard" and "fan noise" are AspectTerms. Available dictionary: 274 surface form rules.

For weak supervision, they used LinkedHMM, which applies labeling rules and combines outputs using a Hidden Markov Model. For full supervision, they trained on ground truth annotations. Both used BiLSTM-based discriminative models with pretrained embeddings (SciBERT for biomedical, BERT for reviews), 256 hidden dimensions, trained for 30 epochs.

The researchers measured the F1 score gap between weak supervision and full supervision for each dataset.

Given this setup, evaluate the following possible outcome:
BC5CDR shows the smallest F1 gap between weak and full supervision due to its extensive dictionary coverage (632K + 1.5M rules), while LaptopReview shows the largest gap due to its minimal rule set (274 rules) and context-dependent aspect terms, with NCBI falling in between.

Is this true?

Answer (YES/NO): YES